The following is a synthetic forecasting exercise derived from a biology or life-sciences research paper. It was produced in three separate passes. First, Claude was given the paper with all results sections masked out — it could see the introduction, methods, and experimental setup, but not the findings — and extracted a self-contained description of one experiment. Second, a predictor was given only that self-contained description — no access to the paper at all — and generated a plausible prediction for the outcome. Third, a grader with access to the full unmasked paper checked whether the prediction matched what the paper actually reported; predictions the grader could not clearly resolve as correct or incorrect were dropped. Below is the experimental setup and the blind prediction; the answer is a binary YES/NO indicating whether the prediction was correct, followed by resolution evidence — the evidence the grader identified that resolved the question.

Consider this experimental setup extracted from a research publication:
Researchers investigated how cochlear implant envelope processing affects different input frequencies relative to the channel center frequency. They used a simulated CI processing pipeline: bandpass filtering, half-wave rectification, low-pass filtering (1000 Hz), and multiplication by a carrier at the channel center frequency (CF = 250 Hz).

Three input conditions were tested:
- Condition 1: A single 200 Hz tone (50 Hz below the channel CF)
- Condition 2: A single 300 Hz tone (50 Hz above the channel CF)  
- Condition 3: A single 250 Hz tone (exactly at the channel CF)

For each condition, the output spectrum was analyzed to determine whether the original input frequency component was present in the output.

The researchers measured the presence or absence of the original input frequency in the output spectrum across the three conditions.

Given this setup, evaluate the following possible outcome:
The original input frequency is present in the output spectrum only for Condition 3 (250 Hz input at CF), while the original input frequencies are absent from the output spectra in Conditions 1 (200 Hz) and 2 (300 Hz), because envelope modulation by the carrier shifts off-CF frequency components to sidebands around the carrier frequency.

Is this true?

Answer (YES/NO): YES